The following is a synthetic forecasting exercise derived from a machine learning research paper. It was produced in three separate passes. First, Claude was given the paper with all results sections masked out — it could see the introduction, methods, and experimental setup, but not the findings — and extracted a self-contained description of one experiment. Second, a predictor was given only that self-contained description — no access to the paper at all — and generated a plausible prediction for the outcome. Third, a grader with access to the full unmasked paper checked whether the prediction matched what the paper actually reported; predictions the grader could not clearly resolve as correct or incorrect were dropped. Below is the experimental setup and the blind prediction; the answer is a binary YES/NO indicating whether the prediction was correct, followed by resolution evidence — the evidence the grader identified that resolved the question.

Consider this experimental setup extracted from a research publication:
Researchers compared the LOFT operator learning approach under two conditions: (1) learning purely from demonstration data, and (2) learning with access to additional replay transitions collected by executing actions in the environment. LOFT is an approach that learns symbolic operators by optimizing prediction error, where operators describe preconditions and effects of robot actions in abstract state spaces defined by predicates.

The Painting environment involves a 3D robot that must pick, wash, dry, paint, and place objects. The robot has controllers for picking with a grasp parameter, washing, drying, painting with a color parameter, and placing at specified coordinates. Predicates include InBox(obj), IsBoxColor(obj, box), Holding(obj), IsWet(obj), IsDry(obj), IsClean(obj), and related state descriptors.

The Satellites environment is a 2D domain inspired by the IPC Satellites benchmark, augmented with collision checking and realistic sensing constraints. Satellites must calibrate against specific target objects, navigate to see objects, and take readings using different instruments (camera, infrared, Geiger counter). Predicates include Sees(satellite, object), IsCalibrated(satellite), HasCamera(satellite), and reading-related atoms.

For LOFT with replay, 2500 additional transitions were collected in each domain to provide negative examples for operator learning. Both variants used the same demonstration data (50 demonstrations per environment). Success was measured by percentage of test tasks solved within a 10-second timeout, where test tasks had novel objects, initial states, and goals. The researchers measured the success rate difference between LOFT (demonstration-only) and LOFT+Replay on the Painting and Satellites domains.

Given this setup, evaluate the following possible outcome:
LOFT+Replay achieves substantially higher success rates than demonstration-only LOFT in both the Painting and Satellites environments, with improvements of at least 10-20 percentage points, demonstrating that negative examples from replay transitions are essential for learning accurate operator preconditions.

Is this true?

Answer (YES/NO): YES